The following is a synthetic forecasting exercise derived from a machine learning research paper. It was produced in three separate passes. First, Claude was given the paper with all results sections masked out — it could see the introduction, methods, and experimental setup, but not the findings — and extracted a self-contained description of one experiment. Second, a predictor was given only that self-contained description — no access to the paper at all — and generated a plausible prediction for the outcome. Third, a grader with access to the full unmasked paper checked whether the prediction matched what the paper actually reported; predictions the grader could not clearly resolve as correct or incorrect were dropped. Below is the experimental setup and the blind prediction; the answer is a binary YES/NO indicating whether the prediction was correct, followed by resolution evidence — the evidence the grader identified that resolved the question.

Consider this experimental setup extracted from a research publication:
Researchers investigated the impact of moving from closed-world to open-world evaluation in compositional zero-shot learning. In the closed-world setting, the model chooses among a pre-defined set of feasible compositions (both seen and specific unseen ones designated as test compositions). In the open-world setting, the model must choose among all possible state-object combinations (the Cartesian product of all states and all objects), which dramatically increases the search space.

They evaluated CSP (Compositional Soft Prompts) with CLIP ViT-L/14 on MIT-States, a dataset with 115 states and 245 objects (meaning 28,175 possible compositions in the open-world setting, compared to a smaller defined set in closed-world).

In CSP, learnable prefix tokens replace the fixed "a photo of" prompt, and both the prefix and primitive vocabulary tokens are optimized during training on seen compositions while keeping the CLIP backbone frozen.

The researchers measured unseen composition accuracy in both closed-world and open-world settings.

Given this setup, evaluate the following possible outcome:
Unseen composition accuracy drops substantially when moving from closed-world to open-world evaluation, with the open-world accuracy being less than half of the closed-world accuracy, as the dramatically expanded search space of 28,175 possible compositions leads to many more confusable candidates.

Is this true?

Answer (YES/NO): YES